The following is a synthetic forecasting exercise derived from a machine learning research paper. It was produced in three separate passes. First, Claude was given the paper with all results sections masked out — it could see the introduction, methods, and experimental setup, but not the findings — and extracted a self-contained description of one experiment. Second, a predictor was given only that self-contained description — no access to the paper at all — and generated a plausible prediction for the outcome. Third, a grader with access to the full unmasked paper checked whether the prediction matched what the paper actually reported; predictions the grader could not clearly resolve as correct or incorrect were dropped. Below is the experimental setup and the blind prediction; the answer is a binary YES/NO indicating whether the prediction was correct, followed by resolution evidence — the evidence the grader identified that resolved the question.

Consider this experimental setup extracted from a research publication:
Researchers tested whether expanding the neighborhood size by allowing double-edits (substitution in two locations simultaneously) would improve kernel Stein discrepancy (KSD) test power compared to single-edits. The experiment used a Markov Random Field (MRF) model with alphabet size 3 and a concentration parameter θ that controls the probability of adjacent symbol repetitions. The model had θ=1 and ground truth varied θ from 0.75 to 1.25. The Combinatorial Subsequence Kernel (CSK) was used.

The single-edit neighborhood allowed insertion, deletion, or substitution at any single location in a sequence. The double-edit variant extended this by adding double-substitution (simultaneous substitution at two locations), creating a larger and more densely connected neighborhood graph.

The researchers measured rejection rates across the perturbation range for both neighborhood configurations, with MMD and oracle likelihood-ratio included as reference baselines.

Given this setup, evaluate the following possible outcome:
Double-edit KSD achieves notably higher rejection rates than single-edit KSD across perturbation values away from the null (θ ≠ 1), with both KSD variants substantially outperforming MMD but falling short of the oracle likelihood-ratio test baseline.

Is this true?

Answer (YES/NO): NO